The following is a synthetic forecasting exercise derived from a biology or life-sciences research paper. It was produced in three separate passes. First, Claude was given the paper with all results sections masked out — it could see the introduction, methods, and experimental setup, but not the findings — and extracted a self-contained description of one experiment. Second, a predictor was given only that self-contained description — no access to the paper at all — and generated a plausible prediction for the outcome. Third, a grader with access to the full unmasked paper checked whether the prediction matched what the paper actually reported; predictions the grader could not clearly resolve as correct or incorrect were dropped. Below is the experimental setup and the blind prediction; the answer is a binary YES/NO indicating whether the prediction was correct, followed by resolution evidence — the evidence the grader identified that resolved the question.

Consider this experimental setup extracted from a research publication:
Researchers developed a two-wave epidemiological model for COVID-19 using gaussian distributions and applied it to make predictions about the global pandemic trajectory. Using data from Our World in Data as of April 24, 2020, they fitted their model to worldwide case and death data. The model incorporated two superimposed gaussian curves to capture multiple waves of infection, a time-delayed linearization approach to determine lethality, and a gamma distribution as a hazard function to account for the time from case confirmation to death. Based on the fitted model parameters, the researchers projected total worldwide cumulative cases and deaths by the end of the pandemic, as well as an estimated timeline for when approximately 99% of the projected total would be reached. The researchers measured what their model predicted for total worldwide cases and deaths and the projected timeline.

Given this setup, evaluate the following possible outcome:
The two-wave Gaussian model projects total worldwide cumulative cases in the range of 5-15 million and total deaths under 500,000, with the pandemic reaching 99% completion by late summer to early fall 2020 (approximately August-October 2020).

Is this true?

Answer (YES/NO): NO